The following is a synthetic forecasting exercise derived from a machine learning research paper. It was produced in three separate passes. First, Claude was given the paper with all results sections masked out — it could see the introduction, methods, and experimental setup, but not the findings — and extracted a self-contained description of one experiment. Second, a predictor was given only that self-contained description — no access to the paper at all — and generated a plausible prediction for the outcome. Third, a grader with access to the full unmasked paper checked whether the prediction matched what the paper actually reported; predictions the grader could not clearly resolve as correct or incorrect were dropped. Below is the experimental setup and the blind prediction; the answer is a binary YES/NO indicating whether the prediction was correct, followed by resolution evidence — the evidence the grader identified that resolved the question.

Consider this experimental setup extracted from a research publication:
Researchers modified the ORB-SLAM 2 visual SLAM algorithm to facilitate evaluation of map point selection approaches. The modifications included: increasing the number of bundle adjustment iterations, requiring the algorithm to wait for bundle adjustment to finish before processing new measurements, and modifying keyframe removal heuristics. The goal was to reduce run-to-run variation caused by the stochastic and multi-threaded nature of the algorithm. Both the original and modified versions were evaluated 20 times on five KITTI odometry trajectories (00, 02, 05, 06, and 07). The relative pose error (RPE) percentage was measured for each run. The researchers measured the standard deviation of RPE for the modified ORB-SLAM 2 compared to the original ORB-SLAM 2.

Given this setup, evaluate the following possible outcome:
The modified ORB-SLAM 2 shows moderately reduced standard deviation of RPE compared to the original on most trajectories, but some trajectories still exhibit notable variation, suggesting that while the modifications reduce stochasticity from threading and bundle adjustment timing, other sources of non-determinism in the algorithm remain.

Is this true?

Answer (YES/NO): YES